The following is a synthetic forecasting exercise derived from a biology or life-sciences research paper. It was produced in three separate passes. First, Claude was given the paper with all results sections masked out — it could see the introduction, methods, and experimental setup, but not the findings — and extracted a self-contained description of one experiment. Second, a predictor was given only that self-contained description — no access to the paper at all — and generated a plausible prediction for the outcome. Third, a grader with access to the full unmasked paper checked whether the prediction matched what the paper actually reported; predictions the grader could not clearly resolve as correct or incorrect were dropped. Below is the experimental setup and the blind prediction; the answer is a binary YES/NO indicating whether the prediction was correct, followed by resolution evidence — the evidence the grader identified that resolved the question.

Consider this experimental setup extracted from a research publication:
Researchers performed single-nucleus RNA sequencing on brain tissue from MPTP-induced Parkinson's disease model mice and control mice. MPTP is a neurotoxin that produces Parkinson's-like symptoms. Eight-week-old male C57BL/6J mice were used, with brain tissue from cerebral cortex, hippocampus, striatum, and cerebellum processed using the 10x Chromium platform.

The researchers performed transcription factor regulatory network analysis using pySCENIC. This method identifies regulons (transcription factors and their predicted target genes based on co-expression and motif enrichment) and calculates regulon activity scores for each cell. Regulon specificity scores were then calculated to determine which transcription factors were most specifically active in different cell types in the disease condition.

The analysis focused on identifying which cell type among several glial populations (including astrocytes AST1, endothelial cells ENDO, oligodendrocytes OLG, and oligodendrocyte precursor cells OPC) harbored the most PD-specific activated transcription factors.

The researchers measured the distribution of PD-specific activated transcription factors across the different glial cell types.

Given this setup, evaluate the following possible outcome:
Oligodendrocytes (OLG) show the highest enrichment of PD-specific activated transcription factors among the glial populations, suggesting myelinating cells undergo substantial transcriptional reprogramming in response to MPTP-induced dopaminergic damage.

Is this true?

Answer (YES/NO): NO